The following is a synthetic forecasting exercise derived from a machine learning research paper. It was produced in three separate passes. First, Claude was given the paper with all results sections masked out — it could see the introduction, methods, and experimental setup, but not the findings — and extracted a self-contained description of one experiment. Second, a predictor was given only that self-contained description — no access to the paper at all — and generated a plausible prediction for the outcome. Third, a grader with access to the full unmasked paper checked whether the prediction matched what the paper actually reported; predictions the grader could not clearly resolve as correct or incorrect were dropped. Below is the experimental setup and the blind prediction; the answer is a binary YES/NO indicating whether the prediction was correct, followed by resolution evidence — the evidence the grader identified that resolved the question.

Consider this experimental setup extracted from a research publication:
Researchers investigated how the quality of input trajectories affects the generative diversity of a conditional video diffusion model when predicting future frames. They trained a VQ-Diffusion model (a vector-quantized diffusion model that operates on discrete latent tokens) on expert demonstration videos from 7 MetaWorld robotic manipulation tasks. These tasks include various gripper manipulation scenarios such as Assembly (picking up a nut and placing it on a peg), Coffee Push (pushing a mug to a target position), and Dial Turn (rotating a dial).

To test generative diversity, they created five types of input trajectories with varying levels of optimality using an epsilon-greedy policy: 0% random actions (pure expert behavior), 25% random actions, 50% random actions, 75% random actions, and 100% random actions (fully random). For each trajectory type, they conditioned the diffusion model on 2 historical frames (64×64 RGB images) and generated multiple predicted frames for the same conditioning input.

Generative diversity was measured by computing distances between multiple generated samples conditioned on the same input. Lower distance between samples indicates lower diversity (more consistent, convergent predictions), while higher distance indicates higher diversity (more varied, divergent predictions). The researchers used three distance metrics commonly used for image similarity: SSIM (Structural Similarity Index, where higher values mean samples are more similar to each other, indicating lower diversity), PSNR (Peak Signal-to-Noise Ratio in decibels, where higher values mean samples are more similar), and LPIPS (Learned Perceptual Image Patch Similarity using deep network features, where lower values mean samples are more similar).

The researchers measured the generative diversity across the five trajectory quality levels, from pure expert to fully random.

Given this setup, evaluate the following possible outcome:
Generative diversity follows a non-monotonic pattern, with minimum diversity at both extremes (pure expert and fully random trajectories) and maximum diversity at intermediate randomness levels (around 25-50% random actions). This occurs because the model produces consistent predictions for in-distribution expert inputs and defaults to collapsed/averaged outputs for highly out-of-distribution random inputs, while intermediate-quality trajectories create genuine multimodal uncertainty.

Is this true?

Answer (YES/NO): NO